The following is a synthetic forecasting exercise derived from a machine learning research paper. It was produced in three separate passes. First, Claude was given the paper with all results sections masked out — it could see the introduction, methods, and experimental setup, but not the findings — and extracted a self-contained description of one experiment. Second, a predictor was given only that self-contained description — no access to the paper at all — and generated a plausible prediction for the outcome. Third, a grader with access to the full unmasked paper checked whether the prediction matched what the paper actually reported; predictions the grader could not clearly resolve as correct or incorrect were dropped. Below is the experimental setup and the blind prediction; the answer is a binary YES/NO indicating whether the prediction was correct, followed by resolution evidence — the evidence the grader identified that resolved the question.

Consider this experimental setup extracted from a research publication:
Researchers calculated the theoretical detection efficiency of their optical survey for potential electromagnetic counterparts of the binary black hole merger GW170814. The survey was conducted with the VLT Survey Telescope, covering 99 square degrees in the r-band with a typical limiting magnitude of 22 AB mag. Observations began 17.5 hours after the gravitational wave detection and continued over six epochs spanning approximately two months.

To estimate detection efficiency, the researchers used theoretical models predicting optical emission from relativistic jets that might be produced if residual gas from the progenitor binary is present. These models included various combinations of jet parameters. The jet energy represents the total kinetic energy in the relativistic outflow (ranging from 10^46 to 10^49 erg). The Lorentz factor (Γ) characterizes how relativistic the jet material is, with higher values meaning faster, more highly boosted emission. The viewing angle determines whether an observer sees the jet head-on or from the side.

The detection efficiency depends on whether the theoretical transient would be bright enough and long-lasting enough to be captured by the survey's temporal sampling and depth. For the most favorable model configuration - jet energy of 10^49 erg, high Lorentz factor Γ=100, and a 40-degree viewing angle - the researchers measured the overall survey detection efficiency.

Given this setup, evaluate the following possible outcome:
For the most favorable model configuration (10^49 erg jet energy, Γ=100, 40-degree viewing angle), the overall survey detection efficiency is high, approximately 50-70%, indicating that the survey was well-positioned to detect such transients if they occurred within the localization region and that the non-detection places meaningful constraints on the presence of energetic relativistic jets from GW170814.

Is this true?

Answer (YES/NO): NO